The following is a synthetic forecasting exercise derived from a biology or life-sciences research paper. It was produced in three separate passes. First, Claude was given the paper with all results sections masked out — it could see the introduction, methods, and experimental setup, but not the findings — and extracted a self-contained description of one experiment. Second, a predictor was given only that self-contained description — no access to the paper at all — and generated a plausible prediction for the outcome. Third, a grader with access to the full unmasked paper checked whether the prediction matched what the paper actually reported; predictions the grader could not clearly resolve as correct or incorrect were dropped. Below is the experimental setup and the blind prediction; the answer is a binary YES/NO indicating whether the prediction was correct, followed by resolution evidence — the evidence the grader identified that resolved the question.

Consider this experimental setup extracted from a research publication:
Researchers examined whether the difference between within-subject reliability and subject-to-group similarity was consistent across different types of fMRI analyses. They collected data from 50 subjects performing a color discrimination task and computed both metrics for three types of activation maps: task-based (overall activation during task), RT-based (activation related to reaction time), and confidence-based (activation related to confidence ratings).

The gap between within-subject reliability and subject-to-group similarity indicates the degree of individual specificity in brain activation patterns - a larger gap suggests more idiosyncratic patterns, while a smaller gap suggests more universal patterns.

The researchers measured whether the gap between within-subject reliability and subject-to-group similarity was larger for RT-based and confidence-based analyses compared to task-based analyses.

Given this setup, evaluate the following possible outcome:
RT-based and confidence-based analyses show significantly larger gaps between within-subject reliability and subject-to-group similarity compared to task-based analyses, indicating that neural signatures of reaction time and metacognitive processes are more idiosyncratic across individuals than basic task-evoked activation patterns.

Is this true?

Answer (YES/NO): NO